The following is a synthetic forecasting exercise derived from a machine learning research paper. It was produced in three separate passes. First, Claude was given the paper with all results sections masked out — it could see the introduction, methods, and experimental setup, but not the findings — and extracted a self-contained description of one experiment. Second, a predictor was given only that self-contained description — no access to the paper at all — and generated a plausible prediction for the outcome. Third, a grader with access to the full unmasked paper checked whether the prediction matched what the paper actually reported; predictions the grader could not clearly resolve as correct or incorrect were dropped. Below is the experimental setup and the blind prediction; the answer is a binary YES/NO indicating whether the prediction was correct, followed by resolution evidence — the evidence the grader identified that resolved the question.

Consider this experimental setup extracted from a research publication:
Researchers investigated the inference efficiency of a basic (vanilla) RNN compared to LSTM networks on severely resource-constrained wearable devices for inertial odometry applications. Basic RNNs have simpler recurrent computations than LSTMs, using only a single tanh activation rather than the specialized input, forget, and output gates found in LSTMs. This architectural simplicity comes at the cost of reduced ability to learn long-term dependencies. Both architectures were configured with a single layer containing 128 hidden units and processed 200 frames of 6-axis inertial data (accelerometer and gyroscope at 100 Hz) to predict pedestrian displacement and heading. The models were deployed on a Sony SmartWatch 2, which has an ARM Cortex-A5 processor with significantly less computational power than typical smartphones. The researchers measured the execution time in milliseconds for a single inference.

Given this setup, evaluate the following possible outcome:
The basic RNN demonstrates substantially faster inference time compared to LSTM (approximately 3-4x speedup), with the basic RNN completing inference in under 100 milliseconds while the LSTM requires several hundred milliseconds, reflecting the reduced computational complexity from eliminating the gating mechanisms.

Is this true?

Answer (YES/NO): NO